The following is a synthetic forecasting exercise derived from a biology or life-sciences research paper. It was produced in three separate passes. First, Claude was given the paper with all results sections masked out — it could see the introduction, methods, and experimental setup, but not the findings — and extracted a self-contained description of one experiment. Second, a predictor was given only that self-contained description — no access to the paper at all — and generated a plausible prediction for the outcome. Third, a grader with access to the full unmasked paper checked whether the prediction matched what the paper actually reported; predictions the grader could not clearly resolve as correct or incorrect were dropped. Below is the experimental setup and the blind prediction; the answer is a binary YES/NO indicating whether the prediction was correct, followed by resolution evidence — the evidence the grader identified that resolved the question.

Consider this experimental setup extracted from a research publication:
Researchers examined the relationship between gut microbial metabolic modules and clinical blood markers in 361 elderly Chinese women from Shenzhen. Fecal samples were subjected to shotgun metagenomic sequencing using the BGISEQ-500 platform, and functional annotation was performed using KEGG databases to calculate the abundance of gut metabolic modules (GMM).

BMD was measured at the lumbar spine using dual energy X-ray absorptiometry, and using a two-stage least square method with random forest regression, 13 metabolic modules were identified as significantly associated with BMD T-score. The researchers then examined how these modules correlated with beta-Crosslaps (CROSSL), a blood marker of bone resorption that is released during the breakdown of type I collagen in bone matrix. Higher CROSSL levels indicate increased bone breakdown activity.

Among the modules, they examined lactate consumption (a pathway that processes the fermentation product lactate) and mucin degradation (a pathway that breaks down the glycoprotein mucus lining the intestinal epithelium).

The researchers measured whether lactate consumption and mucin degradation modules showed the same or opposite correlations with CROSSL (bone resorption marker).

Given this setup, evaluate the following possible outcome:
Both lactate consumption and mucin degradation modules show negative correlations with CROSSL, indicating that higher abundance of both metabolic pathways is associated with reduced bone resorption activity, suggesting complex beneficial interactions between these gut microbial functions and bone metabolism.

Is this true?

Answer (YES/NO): NO